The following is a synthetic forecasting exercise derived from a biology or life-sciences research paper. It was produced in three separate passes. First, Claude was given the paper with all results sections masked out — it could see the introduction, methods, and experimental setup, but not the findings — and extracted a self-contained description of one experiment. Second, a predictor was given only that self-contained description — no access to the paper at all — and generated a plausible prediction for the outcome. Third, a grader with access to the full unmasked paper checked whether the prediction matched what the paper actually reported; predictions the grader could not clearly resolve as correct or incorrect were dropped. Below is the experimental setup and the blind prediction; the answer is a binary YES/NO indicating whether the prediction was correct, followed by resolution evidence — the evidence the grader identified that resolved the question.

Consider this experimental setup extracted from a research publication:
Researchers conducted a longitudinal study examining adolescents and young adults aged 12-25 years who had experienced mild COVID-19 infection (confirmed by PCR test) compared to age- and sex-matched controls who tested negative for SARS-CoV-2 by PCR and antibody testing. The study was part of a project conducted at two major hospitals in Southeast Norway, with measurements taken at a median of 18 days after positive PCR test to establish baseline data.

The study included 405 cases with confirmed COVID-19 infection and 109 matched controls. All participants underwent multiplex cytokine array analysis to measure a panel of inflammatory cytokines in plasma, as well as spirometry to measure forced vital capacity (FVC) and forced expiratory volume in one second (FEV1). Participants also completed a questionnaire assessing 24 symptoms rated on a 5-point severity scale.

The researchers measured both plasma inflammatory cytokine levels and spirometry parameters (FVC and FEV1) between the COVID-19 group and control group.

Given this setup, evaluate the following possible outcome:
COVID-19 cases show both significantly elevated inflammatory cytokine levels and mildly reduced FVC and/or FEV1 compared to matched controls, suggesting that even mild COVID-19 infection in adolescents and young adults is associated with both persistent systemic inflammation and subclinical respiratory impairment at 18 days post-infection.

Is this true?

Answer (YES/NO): NO